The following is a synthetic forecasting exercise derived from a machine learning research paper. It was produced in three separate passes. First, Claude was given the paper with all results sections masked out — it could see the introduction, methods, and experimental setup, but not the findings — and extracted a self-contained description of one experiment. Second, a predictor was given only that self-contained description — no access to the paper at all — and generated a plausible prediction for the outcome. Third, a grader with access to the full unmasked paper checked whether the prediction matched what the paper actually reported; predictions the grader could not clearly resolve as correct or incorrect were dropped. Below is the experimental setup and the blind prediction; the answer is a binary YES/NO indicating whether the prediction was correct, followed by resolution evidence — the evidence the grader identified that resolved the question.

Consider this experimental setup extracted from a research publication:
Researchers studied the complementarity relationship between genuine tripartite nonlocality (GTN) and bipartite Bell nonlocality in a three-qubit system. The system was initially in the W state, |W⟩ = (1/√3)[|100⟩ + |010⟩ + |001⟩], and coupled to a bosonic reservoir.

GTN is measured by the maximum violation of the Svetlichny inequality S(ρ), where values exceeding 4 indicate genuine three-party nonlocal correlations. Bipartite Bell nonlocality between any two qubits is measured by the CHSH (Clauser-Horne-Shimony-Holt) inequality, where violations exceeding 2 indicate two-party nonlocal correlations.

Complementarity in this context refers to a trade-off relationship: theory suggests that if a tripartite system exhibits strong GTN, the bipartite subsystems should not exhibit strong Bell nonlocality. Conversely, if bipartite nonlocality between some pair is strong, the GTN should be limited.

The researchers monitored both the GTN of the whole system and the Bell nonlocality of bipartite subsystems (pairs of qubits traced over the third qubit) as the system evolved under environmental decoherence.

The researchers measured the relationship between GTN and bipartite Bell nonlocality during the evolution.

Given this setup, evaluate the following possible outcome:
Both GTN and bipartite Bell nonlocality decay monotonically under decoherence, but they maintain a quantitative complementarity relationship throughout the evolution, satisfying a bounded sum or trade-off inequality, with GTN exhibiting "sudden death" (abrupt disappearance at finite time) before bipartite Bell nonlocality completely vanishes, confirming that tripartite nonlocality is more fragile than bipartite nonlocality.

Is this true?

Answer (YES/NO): NO